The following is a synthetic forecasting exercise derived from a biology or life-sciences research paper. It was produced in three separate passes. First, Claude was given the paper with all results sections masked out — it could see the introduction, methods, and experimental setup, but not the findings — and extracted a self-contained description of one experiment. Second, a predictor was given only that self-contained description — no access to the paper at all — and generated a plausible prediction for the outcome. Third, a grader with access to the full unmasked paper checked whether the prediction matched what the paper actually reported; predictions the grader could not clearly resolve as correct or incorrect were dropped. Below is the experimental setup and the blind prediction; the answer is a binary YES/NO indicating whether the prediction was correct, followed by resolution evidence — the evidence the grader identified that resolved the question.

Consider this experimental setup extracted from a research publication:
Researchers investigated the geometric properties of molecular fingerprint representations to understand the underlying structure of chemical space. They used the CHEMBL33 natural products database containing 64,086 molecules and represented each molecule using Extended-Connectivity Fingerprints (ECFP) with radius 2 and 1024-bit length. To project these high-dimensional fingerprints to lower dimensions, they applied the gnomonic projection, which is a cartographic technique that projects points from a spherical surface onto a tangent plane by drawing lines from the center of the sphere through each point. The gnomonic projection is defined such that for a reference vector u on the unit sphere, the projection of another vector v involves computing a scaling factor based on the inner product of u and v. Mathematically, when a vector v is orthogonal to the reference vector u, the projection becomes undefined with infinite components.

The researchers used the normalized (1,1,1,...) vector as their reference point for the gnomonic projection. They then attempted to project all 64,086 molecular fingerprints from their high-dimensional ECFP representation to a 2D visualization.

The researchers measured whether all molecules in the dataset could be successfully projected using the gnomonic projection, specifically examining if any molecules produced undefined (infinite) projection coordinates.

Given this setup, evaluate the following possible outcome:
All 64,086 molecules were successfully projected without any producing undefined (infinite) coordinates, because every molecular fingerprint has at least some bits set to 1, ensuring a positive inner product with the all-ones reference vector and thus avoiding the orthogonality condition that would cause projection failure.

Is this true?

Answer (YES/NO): NO